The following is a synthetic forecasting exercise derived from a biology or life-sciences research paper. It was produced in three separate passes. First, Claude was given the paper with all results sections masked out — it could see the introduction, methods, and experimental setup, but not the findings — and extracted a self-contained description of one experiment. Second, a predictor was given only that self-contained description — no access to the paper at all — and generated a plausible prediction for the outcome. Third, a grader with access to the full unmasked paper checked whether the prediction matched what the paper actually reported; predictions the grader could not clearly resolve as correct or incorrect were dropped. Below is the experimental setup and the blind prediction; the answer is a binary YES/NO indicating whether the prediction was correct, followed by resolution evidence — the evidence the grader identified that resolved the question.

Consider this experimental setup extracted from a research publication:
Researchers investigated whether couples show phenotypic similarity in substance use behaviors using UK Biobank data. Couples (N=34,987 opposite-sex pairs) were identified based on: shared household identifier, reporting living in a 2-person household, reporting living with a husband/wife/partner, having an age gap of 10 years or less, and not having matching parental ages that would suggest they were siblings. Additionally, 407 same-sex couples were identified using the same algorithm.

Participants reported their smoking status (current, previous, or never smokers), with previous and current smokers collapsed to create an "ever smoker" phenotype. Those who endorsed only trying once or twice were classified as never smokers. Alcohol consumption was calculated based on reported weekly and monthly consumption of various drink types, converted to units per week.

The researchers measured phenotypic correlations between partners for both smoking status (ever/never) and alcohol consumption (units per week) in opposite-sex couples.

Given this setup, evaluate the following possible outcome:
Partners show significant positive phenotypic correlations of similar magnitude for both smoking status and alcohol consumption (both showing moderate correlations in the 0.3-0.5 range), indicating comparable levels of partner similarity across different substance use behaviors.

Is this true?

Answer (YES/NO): NO